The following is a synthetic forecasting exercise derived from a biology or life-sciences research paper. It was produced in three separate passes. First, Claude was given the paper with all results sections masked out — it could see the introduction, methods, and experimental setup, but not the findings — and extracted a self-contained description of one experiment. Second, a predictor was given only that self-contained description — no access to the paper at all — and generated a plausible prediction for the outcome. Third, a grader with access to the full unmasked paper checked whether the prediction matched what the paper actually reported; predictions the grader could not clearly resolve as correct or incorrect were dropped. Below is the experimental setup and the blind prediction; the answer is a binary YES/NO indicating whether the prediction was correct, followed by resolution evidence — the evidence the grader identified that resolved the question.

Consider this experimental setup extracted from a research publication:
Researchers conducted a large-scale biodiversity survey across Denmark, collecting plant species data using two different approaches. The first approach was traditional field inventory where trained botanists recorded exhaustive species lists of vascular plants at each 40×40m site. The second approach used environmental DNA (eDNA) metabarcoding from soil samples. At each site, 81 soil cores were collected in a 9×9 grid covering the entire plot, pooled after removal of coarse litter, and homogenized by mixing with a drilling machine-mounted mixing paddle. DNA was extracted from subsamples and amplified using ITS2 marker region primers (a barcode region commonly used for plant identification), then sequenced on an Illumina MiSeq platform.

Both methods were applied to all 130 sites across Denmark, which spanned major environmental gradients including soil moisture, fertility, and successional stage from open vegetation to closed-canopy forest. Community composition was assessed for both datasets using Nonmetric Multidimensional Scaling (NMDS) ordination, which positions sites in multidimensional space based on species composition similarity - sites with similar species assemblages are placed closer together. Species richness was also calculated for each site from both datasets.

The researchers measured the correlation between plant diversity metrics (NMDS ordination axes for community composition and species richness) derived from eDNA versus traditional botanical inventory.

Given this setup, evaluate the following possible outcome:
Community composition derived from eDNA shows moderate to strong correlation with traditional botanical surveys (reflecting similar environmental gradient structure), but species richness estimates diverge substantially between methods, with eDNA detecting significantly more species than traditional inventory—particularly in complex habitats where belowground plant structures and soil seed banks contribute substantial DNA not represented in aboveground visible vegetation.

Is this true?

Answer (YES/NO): NO